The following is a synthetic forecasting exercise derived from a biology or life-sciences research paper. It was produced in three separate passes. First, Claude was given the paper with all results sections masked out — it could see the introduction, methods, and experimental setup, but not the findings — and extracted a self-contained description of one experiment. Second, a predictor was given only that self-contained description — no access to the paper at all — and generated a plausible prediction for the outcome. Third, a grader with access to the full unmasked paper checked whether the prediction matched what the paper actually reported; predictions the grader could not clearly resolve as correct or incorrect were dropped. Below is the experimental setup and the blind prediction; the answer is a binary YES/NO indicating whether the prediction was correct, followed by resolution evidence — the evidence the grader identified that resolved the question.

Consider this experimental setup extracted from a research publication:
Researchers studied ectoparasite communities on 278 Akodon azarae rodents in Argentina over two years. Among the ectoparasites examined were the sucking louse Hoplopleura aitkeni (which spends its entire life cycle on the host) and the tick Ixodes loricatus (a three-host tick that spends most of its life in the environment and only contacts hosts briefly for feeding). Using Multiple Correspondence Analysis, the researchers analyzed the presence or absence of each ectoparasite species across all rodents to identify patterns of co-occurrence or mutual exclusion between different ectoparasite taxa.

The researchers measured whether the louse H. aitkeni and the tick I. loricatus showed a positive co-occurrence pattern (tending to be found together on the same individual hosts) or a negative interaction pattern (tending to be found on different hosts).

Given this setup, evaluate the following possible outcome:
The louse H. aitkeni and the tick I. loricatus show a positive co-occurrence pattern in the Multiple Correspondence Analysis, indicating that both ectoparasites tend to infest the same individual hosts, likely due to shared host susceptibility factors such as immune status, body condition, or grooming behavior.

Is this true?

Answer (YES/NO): NO